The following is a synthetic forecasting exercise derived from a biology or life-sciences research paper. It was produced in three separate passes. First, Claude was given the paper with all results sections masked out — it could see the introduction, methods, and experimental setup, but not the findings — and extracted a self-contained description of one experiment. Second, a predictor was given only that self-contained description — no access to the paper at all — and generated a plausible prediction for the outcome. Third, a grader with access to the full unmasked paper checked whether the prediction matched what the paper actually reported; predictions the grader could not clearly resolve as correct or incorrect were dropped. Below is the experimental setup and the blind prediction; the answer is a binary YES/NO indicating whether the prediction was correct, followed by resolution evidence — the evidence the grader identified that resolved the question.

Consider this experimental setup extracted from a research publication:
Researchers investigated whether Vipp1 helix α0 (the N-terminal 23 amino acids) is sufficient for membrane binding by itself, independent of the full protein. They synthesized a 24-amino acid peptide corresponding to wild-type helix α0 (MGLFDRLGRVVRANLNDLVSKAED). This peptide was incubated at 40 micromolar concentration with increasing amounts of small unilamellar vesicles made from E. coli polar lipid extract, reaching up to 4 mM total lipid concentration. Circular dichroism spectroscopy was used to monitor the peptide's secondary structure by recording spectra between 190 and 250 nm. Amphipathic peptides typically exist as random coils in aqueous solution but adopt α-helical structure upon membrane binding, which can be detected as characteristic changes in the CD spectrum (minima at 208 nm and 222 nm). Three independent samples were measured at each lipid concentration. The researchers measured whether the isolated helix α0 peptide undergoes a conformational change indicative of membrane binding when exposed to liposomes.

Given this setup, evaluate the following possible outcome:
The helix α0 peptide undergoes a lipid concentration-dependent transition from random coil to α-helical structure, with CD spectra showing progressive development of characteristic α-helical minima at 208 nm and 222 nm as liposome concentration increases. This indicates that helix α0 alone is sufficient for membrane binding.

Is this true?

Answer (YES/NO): YES